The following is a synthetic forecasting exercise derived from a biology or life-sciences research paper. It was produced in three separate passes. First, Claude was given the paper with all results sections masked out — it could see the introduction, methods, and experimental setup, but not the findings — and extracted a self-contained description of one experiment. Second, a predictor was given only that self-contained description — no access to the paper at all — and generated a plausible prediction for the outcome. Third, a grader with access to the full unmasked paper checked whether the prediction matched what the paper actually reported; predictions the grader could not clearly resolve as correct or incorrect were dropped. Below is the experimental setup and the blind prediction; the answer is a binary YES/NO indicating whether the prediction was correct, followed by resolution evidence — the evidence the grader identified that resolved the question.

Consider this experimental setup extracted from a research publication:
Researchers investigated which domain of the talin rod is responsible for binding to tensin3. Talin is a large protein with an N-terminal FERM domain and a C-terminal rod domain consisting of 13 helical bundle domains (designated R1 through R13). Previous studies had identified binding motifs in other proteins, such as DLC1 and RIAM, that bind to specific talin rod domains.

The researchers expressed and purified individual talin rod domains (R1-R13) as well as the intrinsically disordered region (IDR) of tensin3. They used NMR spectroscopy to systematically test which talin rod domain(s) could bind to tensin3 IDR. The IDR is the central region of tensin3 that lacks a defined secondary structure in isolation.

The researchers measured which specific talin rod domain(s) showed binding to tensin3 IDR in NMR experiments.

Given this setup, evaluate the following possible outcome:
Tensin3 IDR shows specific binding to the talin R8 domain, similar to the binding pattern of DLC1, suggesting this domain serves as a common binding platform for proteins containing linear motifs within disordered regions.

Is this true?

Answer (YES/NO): NO